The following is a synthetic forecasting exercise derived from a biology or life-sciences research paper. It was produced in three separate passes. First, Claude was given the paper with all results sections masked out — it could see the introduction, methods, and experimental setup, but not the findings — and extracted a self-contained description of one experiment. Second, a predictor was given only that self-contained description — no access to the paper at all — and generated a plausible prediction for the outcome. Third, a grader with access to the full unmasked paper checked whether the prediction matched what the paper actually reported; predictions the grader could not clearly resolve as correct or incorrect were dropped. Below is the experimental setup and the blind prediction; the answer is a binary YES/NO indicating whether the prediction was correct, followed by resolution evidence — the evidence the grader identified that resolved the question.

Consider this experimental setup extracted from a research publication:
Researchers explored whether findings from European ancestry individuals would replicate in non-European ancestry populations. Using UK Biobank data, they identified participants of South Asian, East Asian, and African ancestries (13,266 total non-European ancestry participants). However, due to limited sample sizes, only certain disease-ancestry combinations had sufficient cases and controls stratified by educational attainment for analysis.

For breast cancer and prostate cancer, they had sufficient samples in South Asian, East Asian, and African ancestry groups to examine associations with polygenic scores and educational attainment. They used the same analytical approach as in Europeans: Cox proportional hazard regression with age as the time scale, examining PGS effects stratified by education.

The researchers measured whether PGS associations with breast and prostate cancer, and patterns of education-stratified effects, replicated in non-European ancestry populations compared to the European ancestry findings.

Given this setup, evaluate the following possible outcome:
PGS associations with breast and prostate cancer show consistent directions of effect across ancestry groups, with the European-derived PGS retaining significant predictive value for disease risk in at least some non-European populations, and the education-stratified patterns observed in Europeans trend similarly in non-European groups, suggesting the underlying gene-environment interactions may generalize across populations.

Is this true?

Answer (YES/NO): NO